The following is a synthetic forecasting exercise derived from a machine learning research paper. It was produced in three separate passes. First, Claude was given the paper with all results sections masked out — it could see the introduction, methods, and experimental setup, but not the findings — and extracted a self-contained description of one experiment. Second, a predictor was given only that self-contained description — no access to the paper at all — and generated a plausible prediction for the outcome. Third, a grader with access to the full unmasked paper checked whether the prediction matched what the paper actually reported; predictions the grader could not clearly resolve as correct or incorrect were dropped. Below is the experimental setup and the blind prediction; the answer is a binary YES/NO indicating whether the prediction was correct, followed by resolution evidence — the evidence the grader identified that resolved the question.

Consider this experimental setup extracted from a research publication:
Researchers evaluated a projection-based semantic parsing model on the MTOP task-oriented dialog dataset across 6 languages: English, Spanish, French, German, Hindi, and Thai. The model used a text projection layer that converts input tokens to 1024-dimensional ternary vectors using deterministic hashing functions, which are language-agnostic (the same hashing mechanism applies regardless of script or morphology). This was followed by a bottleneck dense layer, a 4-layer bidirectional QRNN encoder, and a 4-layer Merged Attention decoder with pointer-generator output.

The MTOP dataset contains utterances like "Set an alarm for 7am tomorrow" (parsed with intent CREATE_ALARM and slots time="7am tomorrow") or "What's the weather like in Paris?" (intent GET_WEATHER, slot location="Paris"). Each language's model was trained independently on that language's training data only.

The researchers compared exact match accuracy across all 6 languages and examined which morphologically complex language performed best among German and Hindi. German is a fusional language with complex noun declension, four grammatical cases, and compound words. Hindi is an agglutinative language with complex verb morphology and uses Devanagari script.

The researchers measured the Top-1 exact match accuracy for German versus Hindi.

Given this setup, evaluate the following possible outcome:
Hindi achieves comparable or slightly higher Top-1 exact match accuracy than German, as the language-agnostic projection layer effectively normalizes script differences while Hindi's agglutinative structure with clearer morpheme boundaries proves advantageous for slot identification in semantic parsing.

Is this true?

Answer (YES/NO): YES